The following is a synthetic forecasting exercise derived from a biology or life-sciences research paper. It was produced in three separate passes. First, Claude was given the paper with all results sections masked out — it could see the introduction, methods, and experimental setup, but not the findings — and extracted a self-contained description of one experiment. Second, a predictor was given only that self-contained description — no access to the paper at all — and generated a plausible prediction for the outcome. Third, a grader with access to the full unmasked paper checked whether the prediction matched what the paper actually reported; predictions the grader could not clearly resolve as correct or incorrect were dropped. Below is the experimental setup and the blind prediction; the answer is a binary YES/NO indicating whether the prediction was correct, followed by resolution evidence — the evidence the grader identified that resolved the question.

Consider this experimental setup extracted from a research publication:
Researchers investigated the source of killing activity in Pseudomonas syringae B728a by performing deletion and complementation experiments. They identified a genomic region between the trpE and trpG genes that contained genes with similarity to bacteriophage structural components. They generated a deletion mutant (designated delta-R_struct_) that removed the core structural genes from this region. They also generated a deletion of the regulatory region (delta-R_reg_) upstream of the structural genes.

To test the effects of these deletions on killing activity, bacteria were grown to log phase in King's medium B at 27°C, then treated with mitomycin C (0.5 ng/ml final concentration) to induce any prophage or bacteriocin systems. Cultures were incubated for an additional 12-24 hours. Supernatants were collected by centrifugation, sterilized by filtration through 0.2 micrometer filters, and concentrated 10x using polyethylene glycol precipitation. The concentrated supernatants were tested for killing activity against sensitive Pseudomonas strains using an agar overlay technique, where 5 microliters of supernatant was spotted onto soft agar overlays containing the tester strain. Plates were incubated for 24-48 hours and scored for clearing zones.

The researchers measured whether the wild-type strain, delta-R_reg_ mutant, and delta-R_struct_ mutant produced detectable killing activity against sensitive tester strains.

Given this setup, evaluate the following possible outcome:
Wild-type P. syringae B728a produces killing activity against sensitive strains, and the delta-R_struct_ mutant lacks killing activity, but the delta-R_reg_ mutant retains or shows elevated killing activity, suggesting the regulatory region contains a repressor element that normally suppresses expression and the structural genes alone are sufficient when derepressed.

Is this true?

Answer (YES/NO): NO